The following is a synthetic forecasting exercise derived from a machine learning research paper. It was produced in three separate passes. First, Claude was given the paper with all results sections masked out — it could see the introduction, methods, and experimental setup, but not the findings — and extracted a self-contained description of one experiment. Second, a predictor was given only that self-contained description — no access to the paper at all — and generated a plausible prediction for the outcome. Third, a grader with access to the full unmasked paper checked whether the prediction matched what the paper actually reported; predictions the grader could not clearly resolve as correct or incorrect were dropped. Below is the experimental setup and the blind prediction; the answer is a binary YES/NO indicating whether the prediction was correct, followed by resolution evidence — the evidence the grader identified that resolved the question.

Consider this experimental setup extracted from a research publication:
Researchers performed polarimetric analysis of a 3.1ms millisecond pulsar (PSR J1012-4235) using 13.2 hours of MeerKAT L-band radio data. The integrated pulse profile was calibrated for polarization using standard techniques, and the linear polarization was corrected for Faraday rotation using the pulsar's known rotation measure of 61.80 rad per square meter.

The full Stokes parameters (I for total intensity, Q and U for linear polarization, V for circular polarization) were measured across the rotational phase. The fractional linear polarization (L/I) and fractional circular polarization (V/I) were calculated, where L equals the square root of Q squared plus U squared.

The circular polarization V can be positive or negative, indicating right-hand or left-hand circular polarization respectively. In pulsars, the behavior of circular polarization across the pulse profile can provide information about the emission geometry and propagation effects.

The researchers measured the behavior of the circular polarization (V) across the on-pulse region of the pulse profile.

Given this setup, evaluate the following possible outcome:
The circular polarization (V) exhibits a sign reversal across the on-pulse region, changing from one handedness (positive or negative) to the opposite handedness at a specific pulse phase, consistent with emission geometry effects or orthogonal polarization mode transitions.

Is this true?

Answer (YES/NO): YES